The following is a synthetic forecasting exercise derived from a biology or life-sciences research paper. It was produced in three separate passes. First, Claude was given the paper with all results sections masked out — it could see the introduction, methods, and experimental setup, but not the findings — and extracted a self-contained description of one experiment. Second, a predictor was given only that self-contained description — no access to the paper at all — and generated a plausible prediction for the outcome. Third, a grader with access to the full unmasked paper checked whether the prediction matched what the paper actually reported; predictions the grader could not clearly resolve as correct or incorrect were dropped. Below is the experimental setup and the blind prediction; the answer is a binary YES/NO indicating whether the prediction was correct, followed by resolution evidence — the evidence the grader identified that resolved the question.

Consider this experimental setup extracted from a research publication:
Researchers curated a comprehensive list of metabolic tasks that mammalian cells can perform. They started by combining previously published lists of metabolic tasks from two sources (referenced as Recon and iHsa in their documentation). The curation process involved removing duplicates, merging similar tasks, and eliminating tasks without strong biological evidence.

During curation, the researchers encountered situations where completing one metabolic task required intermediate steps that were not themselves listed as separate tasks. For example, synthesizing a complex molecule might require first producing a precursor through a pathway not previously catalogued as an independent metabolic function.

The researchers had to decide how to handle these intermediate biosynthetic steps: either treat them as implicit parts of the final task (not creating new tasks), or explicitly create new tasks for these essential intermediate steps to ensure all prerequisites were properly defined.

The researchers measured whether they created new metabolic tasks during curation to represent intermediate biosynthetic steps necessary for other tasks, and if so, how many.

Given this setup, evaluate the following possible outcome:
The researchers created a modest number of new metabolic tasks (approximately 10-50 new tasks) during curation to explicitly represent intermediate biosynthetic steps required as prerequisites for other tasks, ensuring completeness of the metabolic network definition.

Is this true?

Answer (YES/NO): NO